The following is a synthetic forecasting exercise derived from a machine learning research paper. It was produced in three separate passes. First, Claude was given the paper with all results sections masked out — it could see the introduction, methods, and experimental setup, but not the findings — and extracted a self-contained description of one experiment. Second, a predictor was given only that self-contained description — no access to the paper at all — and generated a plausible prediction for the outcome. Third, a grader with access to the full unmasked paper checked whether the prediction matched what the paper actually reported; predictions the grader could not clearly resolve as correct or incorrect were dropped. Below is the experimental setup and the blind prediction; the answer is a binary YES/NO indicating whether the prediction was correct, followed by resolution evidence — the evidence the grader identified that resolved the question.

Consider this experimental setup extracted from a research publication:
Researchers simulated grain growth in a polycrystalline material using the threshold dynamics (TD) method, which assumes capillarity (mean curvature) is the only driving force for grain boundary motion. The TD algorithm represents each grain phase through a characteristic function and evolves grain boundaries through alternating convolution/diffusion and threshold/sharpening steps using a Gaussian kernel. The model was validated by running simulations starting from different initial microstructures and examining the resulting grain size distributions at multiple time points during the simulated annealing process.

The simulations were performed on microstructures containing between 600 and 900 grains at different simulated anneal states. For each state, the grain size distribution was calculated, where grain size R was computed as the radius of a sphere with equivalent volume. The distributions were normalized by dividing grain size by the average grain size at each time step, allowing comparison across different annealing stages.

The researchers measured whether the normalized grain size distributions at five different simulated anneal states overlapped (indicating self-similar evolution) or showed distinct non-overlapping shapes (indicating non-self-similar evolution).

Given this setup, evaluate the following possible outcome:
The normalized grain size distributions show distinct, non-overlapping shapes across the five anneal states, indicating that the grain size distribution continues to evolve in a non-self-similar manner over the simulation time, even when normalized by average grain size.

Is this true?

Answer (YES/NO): NO